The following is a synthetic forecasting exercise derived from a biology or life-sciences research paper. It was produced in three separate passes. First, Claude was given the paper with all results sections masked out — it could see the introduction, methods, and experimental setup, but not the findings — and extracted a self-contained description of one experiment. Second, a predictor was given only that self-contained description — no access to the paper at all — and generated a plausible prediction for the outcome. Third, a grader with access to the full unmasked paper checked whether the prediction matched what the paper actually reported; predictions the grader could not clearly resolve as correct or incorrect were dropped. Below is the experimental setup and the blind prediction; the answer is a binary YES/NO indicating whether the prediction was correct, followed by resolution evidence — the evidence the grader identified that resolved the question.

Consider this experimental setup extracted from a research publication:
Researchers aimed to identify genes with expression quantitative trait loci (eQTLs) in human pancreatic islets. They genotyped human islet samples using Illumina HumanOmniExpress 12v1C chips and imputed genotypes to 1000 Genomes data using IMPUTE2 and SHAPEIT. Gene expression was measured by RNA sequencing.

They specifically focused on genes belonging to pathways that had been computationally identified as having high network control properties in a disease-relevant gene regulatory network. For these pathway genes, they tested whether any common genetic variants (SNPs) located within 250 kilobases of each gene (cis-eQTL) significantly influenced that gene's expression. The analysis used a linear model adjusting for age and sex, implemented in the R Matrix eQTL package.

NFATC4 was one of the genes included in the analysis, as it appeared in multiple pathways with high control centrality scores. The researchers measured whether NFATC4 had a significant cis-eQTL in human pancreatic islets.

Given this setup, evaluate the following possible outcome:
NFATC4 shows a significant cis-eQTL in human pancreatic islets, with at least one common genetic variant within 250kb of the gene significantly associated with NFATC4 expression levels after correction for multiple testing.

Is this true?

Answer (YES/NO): YES